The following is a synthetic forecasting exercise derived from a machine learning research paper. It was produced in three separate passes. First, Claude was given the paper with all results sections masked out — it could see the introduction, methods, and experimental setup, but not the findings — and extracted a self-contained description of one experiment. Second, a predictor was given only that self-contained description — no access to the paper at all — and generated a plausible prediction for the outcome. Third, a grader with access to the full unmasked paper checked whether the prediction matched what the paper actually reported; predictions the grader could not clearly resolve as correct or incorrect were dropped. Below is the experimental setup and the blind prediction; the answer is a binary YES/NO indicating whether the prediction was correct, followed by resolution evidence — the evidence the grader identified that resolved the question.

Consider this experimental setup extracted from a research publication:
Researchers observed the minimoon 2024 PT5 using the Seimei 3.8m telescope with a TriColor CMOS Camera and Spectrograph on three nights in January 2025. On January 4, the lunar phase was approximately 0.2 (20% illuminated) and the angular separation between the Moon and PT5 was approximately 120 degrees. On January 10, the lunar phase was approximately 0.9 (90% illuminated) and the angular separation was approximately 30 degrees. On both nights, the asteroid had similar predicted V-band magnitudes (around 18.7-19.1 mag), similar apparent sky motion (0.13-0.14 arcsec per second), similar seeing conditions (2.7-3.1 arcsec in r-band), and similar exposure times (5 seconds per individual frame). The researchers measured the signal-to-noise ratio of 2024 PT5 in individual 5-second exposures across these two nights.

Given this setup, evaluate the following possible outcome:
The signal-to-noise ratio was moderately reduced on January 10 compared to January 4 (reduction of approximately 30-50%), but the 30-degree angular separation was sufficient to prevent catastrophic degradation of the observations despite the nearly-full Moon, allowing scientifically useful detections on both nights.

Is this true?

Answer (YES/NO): NO